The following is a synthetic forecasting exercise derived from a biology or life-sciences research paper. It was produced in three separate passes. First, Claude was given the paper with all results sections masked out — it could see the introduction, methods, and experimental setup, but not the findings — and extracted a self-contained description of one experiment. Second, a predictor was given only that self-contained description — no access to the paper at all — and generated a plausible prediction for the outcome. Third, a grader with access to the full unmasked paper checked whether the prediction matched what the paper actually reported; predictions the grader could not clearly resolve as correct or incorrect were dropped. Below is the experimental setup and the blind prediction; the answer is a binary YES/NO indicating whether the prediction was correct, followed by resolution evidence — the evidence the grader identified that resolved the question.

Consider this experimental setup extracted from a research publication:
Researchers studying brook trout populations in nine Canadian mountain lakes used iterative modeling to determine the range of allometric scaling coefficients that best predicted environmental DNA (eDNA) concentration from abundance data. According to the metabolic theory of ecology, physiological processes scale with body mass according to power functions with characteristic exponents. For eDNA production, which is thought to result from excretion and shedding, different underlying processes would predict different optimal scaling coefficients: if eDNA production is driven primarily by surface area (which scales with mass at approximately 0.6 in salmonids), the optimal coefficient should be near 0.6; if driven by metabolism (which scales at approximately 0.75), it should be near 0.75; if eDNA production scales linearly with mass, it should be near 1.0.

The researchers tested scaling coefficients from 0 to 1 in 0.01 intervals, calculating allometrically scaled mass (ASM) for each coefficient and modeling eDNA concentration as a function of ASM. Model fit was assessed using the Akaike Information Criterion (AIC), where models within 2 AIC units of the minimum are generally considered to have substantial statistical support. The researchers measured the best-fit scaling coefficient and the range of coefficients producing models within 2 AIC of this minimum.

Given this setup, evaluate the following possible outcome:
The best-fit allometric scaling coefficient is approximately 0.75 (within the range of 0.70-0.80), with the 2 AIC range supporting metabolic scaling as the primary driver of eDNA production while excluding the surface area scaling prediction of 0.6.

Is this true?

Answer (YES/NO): NO